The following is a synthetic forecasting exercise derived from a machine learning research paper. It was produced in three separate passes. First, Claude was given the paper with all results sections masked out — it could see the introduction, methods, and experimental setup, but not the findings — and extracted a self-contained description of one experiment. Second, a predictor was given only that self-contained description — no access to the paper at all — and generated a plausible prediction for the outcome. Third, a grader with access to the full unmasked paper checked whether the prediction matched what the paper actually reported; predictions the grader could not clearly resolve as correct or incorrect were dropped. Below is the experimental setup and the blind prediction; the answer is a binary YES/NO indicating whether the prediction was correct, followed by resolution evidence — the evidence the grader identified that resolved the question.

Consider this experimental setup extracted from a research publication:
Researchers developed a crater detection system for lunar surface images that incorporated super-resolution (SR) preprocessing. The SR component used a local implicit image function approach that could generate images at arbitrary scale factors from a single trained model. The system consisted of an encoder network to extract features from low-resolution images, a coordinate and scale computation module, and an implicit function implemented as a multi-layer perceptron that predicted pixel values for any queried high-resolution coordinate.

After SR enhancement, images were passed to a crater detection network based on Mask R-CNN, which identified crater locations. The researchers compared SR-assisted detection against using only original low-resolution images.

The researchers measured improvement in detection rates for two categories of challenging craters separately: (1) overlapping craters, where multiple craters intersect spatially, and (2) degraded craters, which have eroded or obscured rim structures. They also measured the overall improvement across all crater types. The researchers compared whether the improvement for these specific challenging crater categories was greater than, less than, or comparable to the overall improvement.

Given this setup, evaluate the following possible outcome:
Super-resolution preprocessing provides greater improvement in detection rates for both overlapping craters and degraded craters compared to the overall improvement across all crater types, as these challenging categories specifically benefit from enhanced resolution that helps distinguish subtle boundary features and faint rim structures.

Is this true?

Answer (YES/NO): NO